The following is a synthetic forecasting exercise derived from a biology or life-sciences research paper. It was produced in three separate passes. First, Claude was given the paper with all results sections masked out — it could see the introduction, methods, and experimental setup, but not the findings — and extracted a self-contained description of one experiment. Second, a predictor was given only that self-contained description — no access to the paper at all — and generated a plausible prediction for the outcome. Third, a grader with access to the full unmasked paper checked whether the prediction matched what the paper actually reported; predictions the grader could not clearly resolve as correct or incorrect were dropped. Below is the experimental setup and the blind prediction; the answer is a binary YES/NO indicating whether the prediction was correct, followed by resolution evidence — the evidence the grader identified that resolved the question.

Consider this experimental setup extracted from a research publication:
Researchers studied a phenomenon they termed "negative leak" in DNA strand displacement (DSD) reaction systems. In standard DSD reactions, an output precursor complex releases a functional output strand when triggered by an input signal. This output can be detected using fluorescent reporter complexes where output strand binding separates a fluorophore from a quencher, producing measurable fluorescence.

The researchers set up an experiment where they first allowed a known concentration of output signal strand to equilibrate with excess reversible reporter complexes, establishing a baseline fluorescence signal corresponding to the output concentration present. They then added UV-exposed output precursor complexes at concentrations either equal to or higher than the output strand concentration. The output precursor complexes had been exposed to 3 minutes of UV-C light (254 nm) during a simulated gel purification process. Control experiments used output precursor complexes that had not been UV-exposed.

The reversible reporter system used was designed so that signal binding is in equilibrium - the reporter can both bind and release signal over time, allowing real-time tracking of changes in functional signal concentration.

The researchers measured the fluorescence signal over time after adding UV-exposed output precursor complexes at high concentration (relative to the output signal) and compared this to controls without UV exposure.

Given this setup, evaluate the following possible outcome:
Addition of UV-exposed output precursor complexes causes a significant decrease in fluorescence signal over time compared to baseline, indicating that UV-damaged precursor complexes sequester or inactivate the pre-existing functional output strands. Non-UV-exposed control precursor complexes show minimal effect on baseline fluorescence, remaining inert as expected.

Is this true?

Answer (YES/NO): YES